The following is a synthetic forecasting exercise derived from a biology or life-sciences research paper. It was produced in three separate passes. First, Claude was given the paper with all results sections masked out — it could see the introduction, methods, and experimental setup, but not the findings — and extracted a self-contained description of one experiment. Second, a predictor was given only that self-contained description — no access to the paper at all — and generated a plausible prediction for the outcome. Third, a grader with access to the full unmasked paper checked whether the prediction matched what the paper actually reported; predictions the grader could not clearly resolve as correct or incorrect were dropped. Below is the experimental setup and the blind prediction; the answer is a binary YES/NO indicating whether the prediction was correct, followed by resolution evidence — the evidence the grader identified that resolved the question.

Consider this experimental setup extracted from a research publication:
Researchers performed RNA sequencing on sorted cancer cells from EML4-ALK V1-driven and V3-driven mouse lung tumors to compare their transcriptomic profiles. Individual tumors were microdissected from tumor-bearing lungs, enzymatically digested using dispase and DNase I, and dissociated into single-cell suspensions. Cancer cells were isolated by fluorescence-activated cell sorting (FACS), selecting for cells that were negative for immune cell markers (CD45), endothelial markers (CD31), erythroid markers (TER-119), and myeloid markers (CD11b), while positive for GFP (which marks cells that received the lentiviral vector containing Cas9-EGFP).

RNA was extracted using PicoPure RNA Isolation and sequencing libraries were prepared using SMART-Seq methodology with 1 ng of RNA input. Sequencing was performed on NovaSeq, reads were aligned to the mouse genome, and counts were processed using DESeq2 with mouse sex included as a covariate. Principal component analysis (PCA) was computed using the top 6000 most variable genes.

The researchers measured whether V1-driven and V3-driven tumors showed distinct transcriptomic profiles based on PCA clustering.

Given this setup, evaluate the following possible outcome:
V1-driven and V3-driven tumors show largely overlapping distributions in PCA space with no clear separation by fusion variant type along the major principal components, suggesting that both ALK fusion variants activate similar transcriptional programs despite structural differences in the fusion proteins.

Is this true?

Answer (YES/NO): YES